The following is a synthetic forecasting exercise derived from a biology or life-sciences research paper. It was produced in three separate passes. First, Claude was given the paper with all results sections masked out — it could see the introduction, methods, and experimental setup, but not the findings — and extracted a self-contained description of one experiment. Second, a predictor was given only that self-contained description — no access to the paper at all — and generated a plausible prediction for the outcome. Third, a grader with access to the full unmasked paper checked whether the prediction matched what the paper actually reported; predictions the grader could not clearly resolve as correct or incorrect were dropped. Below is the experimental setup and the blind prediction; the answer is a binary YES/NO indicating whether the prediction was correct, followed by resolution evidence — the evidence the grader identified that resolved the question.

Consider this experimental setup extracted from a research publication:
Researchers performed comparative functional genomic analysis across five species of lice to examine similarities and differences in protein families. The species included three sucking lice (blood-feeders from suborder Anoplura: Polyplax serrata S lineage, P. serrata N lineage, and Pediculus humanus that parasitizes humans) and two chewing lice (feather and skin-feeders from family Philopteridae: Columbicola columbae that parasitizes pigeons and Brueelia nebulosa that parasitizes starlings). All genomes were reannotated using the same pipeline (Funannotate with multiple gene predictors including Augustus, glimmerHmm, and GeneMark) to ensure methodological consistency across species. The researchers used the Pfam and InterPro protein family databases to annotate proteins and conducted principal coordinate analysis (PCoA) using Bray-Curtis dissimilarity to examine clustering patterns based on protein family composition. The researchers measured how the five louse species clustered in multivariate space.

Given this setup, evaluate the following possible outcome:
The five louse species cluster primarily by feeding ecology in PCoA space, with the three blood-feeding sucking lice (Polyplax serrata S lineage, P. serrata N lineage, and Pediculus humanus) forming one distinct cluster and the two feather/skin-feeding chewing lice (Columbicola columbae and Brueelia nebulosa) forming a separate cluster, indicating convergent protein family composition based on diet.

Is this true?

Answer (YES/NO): NO